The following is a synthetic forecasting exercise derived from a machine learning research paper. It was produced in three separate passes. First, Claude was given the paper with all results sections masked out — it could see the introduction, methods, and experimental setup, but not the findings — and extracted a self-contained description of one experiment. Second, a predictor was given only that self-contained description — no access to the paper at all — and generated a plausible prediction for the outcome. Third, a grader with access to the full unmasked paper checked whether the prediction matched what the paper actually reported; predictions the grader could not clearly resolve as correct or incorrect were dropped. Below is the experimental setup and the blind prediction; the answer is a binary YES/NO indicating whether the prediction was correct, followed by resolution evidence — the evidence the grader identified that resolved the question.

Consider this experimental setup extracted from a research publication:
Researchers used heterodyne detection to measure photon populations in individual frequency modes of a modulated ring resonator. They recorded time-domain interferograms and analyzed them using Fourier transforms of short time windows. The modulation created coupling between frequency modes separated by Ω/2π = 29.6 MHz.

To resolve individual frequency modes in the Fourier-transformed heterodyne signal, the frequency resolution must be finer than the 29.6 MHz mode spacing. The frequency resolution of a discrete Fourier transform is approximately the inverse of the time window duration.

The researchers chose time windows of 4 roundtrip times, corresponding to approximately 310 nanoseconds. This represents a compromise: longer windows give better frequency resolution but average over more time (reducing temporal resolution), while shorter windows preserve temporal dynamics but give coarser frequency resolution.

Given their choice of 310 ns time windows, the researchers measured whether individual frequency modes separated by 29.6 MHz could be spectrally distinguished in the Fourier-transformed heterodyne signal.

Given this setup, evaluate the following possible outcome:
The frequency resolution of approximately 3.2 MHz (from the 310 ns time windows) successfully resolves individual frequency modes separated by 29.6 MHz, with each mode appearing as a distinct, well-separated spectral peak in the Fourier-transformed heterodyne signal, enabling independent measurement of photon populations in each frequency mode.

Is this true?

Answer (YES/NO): YES